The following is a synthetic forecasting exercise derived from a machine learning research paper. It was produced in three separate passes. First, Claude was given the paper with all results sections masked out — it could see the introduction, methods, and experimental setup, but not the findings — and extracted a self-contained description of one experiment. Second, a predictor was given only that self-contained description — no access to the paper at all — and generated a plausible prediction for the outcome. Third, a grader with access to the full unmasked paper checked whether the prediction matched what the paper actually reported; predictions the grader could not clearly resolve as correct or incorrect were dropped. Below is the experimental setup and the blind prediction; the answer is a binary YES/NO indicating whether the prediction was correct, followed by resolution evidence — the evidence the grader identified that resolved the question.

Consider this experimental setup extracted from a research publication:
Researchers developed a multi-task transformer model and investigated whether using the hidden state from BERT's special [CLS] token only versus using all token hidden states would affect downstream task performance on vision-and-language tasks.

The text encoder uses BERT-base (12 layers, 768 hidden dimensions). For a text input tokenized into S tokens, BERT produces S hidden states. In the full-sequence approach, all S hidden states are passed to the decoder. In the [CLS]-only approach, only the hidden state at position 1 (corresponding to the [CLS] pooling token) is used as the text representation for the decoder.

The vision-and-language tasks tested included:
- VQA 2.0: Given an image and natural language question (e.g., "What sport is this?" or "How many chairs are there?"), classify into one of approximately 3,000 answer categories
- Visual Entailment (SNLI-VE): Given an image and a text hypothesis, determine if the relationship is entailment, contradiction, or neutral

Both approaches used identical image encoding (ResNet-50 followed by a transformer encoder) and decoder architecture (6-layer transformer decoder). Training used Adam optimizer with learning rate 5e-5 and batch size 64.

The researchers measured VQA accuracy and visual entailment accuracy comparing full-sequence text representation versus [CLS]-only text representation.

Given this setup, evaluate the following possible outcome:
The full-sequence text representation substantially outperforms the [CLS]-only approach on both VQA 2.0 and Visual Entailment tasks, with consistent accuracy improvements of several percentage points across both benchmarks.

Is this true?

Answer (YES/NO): NO